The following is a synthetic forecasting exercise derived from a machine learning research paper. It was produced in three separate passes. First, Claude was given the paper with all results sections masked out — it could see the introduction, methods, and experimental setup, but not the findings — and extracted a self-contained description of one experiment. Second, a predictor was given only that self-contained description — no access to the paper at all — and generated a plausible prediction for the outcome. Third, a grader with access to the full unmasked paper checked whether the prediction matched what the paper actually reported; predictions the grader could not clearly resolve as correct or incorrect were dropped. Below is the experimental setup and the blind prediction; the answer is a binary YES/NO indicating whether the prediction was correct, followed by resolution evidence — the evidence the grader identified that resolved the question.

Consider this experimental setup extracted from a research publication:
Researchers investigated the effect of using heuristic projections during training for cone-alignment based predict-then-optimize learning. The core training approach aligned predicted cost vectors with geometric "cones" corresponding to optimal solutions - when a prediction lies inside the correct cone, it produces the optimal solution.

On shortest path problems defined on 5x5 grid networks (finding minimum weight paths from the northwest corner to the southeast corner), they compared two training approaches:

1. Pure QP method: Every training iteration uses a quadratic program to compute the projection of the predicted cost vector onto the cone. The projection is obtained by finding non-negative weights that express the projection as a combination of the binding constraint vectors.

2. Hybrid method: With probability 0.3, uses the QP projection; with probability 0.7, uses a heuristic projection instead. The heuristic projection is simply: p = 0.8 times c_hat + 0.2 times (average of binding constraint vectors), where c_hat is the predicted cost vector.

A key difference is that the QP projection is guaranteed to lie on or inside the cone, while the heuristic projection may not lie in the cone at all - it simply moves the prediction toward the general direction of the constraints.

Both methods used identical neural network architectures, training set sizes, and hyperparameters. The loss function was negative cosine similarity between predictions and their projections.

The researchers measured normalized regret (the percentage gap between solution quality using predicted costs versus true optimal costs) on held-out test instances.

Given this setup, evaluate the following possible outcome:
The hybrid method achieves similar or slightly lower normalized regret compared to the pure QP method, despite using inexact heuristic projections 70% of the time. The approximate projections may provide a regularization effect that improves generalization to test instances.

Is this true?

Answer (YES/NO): YES